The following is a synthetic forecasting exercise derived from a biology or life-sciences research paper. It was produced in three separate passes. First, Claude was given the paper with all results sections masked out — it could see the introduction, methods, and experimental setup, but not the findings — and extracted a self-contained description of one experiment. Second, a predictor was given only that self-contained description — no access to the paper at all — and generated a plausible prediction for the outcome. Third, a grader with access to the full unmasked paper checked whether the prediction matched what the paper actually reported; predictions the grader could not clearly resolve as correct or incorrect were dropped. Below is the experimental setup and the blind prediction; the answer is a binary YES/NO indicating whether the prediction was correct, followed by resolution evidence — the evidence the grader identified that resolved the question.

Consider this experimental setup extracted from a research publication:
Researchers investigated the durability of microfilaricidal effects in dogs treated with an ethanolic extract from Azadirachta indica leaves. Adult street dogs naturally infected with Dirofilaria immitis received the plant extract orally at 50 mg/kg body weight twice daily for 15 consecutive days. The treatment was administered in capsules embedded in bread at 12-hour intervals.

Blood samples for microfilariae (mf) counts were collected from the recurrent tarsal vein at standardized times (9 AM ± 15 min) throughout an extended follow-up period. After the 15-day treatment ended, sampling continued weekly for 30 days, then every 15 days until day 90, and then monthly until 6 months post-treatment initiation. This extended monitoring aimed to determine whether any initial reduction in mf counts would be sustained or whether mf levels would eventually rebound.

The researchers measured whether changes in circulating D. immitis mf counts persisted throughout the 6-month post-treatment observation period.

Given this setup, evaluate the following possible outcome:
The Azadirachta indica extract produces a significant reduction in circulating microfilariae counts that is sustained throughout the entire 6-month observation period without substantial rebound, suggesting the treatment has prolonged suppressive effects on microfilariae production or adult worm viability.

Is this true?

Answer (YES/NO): NO